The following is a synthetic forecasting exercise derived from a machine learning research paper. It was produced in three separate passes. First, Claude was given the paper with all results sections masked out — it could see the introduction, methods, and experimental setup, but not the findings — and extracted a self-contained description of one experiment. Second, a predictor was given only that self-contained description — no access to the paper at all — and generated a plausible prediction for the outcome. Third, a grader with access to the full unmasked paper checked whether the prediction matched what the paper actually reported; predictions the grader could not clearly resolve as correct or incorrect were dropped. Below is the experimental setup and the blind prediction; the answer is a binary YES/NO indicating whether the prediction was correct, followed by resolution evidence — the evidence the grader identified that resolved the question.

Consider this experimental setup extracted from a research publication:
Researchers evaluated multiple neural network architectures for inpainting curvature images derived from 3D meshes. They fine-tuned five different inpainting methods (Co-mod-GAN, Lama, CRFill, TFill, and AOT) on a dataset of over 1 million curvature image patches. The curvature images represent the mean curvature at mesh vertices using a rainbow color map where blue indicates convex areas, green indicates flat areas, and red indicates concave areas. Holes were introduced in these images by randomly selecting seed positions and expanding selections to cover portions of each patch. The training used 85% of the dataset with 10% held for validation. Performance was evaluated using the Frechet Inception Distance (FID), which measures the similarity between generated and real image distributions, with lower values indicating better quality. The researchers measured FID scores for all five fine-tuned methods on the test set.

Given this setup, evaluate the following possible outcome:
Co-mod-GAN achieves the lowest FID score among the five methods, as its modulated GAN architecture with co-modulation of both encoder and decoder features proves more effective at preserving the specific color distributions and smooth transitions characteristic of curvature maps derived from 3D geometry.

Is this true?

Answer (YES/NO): YES